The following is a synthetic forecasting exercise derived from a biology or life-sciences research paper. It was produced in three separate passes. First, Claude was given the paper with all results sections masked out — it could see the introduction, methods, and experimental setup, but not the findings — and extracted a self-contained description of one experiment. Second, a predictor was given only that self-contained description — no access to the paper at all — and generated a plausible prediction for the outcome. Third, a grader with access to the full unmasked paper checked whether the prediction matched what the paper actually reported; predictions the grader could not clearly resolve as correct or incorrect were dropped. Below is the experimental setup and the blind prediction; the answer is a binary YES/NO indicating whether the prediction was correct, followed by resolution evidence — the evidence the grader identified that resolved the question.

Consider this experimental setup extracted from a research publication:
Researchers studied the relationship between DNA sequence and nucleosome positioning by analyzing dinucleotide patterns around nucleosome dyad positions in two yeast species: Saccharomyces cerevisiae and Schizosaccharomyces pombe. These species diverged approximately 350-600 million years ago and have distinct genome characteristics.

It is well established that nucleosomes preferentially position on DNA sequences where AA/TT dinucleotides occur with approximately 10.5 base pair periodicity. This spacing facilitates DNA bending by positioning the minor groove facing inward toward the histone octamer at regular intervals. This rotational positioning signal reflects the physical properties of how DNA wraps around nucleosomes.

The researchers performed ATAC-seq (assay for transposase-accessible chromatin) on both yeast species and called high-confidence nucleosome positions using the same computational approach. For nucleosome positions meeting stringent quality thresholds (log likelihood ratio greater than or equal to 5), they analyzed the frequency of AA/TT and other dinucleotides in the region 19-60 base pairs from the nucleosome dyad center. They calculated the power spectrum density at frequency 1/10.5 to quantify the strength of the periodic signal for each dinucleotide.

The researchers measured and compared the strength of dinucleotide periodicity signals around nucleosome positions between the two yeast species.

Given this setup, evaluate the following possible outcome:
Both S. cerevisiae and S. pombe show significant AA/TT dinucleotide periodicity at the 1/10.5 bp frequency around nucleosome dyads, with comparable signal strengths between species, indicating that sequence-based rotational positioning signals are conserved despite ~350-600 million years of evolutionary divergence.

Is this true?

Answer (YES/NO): YES